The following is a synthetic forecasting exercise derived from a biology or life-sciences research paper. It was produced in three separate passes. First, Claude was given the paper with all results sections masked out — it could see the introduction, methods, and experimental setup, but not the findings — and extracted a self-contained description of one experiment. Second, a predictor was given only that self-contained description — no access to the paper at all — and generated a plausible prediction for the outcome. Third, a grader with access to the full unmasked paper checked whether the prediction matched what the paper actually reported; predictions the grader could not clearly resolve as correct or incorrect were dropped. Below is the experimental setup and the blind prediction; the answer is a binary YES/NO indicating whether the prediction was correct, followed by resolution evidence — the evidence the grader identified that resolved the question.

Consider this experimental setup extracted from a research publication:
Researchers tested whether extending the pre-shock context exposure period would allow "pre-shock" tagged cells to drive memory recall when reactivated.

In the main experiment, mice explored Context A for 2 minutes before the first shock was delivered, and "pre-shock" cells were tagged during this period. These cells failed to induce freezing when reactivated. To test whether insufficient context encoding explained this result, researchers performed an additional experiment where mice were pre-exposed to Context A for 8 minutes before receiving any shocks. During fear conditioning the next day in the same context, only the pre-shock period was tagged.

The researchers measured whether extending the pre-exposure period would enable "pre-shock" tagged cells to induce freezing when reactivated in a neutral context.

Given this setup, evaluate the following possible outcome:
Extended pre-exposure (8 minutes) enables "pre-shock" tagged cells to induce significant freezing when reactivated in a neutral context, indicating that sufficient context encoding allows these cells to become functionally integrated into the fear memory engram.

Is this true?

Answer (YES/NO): NO